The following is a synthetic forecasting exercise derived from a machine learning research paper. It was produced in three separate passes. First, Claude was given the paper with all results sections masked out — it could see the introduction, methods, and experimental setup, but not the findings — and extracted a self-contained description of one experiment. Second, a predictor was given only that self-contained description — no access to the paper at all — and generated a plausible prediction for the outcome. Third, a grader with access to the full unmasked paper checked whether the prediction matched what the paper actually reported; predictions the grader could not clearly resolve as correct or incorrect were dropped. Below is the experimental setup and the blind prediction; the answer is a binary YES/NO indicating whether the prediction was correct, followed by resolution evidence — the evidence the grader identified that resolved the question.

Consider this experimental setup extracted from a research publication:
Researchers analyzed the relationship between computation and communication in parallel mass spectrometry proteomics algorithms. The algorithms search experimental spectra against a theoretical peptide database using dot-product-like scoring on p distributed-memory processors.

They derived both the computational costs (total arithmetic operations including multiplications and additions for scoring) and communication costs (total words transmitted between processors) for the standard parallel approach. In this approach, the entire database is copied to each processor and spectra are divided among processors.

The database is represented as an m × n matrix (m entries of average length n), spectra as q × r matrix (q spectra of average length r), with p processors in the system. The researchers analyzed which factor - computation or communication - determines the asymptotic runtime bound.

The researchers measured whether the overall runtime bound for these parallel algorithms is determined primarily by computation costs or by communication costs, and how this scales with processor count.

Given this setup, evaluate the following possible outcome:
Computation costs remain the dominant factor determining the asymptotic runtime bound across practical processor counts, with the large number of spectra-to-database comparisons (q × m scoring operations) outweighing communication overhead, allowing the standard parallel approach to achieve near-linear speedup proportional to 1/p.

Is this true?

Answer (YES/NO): NO